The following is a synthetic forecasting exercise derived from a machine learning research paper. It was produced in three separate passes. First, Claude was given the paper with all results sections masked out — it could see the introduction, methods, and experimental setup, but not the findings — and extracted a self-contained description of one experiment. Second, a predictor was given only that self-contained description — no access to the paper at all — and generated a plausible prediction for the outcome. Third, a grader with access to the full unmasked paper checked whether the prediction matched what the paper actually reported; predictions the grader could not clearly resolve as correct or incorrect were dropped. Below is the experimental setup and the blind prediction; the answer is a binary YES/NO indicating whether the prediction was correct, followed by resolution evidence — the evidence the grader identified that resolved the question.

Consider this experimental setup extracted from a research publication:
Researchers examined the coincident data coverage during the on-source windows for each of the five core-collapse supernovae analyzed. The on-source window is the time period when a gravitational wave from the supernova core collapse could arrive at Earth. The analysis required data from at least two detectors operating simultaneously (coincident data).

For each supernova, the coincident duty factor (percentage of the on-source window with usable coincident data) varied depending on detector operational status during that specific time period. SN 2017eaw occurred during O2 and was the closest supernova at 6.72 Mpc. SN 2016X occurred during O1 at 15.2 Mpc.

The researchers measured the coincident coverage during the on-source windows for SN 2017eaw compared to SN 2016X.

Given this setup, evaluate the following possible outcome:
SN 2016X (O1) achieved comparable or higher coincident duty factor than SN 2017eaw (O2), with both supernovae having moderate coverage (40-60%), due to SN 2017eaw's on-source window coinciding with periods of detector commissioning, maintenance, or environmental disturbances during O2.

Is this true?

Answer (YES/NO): NO